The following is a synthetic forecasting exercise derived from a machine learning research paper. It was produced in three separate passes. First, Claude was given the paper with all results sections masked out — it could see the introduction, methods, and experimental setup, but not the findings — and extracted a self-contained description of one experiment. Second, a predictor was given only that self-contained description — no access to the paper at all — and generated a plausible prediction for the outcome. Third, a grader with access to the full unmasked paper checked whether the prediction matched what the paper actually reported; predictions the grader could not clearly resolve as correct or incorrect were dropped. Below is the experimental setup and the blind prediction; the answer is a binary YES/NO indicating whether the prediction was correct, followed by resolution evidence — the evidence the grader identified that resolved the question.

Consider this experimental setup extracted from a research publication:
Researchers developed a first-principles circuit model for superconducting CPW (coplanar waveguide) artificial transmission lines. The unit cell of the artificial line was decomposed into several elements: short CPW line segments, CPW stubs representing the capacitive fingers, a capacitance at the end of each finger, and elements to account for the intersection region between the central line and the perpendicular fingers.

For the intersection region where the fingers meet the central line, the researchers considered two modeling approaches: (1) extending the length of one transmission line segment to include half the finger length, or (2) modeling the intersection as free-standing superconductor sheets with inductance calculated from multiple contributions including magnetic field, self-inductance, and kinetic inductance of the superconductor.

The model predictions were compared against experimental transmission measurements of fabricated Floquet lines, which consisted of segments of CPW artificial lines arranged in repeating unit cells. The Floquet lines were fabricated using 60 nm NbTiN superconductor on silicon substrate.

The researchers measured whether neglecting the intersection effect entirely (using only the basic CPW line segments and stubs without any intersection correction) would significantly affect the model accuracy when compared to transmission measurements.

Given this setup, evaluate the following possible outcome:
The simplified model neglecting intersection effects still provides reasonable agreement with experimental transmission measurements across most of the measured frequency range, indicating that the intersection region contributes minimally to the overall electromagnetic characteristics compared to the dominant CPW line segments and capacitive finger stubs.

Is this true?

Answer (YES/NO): NO